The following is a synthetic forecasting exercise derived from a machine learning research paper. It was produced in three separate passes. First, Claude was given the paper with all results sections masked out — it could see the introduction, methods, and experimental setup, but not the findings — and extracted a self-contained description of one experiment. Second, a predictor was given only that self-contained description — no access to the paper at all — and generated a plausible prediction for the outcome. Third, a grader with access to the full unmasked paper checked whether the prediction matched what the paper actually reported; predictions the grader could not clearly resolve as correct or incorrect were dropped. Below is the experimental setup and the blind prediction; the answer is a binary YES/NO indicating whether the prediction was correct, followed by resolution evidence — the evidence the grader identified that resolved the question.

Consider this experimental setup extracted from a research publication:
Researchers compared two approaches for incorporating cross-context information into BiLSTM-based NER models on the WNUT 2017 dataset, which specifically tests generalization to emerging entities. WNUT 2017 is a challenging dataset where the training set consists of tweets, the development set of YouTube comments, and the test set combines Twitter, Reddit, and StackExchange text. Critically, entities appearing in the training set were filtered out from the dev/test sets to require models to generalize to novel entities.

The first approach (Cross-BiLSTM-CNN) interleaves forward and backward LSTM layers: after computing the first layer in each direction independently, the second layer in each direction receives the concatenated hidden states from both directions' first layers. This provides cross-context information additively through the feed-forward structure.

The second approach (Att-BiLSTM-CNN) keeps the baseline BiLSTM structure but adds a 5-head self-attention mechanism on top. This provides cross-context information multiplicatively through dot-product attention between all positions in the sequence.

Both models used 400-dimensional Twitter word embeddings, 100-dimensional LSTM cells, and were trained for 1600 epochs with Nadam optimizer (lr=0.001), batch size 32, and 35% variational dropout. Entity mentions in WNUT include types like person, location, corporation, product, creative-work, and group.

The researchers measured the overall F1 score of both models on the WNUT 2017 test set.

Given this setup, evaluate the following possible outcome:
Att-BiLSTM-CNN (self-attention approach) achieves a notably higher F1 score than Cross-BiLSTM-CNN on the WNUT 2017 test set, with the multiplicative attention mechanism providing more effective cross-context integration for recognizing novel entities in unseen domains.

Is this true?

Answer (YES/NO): NO